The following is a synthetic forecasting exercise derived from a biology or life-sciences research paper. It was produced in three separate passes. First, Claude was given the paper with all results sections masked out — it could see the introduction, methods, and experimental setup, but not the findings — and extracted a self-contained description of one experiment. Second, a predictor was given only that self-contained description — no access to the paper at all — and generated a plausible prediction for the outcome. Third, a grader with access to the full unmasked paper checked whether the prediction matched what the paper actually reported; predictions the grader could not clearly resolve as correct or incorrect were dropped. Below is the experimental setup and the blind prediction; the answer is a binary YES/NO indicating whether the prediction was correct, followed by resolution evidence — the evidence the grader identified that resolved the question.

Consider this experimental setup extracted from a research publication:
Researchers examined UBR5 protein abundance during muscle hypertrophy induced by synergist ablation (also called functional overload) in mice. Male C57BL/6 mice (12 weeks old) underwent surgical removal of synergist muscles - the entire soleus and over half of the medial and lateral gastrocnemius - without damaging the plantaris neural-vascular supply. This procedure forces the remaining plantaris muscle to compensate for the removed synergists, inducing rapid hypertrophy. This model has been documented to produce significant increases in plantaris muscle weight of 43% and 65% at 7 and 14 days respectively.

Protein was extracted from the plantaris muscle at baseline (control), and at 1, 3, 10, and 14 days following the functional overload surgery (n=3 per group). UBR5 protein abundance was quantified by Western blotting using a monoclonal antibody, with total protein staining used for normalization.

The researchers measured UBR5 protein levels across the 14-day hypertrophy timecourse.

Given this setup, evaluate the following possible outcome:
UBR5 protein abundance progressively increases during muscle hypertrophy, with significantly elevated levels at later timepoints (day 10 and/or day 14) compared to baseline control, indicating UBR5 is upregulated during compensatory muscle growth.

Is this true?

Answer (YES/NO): NO